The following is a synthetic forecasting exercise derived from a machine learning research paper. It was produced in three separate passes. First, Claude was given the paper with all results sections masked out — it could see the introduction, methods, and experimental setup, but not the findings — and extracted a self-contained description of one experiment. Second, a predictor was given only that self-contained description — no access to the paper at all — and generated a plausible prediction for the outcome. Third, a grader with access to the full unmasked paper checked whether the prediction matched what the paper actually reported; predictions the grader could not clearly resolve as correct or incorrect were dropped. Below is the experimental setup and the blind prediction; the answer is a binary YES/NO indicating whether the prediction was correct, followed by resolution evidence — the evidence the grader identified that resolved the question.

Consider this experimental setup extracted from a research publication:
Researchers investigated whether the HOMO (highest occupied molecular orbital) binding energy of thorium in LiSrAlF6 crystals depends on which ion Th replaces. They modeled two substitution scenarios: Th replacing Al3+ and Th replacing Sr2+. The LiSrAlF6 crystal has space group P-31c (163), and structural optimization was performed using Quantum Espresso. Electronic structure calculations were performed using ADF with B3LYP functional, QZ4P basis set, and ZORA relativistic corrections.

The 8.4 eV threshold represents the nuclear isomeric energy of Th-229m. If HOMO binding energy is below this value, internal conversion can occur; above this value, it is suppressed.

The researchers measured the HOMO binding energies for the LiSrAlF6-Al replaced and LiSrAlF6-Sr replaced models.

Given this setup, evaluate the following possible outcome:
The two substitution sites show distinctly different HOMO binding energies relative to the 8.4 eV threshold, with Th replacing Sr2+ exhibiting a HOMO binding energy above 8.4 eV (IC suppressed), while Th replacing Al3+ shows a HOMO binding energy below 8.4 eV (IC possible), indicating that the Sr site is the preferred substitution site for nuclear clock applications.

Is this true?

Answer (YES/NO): NO